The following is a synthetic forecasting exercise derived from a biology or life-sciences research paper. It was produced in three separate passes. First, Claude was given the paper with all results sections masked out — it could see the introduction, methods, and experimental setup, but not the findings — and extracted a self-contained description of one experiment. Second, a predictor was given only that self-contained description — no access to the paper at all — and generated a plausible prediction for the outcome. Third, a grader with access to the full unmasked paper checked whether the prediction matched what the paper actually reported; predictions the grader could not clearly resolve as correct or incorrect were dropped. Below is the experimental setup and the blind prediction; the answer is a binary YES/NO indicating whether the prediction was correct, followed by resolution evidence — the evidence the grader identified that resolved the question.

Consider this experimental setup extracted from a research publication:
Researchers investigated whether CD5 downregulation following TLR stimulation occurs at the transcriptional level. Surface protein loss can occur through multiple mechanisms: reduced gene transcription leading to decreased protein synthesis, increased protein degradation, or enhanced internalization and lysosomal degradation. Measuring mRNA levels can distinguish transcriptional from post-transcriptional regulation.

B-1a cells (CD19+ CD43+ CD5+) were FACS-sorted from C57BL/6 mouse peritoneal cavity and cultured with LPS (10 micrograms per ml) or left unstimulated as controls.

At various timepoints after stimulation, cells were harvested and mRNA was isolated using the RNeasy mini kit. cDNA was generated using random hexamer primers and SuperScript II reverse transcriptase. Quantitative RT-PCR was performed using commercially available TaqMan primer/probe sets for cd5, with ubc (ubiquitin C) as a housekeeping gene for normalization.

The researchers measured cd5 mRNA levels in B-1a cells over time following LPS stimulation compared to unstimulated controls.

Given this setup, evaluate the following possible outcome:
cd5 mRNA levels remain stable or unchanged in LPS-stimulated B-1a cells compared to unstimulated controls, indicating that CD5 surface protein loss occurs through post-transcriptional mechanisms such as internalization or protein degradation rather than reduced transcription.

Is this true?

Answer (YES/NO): NO